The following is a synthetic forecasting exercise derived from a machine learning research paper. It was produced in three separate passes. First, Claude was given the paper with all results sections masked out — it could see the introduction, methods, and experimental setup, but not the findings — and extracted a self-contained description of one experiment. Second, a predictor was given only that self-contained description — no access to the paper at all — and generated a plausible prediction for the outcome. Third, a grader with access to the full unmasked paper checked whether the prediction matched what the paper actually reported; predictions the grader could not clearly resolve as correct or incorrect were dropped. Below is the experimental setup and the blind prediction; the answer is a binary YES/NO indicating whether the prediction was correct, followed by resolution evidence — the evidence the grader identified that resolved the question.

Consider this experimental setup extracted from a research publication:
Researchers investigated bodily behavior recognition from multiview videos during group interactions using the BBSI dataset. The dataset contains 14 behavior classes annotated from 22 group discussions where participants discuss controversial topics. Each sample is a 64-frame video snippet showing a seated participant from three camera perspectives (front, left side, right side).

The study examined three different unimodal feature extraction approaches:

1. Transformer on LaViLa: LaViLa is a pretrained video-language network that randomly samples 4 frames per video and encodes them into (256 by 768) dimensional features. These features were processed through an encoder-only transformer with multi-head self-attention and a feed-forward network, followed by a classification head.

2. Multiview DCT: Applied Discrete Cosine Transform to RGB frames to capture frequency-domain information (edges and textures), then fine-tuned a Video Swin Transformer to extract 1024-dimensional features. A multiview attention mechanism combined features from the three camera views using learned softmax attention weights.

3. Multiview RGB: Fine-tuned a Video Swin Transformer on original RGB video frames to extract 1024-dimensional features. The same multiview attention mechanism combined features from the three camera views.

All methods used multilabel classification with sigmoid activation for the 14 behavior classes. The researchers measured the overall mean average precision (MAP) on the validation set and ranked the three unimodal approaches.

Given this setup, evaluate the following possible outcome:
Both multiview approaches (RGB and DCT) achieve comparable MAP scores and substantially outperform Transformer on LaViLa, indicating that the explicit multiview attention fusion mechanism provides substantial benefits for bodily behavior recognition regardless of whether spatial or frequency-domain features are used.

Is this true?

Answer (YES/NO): NO